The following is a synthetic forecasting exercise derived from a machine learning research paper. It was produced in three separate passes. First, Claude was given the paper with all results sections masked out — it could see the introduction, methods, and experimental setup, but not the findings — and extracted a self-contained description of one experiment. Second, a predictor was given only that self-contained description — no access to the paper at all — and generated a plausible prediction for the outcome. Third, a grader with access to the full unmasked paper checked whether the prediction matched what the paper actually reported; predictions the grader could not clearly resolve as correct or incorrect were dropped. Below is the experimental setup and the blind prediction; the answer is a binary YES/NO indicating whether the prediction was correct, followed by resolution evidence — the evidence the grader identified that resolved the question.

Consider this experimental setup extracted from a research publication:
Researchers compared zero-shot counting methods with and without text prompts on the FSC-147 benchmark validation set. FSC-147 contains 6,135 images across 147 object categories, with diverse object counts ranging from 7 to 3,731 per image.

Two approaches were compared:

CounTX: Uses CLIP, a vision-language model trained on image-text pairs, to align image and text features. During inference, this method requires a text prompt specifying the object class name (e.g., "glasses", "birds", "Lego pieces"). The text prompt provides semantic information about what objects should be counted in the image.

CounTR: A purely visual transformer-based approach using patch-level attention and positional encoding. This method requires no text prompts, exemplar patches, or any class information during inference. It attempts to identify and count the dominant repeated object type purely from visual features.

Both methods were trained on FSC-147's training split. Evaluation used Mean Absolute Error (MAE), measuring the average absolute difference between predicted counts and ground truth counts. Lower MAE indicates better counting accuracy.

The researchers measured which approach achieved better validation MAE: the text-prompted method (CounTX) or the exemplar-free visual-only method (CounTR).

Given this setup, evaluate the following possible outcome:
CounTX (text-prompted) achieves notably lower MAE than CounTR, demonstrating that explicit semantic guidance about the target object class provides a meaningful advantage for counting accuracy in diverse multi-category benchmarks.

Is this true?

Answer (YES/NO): NO